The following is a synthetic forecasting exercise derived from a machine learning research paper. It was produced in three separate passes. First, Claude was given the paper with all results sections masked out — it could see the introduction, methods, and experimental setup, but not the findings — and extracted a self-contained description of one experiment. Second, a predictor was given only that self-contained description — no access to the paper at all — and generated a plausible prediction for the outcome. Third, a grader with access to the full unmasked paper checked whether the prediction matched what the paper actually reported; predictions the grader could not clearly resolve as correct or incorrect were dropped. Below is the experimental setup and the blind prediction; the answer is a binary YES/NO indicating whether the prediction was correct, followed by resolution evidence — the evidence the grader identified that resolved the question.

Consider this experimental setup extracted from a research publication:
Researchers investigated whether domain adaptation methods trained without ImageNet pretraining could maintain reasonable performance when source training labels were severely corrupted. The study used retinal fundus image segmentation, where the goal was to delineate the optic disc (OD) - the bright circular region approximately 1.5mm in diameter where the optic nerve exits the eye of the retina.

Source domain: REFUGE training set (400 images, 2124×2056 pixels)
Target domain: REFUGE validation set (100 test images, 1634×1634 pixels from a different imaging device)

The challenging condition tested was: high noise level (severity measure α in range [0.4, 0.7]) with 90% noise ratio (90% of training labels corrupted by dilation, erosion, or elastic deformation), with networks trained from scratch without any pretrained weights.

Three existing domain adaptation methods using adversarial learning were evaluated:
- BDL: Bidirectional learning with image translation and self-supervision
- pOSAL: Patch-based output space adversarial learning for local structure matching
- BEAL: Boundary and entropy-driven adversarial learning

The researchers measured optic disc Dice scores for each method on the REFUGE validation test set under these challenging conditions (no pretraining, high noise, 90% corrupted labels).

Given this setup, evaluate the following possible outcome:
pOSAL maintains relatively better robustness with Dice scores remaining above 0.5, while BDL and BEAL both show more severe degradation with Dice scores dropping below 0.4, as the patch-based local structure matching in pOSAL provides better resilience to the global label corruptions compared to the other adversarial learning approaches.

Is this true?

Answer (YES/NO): NO